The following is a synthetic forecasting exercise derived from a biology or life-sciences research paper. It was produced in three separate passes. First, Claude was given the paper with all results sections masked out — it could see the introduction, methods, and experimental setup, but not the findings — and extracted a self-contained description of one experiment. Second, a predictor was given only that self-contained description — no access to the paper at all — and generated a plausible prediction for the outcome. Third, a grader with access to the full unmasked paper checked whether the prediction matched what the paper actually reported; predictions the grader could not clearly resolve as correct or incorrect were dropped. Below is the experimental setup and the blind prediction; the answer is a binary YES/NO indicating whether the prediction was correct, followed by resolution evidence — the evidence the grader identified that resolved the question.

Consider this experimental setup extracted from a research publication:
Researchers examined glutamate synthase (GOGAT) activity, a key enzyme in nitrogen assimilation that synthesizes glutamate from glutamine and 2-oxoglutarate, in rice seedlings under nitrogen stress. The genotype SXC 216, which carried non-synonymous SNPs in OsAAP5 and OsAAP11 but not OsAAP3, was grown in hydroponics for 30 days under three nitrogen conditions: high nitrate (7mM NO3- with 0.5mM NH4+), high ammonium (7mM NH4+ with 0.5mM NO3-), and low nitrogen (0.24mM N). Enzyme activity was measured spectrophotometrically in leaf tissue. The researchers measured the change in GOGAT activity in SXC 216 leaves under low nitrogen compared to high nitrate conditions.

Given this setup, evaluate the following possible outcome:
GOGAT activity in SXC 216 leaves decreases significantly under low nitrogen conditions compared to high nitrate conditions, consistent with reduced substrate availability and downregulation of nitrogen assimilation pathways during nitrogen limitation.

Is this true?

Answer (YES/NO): NO